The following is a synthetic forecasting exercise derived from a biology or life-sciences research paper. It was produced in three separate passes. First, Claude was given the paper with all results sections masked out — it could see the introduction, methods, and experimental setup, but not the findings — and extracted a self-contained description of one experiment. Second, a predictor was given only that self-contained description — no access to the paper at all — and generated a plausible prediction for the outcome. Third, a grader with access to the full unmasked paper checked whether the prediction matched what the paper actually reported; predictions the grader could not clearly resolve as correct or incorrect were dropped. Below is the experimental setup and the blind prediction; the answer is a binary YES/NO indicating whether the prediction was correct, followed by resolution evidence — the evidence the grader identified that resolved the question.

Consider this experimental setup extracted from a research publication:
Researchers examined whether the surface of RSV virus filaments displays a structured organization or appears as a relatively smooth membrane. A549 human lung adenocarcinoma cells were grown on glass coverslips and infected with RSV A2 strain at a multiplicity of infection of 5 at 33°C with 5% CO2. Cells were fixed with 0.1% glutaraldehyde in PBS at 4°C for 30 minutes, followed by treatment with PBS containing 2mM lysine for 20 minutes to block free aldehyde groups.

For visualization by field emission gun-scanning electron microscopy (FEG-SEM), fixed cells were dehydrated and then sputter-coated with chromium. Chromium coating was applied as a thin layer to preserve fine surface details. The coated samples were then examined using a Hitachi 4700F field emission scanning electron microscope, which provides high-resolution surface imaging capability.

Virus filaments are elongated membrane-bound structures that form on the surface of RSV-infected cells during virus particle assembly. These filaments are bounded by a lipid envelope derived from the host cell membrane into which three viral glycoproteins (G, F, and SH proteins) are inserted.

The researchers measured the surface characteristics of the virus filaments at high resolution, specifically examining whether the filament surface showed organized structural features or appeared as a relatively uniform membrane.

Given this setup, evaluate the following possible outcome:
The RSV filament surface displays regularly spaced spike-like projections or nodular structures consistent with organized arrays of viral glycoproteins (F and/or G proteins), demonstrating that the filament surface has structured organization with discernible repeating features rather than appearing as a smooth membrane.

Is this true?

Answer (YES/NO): NO